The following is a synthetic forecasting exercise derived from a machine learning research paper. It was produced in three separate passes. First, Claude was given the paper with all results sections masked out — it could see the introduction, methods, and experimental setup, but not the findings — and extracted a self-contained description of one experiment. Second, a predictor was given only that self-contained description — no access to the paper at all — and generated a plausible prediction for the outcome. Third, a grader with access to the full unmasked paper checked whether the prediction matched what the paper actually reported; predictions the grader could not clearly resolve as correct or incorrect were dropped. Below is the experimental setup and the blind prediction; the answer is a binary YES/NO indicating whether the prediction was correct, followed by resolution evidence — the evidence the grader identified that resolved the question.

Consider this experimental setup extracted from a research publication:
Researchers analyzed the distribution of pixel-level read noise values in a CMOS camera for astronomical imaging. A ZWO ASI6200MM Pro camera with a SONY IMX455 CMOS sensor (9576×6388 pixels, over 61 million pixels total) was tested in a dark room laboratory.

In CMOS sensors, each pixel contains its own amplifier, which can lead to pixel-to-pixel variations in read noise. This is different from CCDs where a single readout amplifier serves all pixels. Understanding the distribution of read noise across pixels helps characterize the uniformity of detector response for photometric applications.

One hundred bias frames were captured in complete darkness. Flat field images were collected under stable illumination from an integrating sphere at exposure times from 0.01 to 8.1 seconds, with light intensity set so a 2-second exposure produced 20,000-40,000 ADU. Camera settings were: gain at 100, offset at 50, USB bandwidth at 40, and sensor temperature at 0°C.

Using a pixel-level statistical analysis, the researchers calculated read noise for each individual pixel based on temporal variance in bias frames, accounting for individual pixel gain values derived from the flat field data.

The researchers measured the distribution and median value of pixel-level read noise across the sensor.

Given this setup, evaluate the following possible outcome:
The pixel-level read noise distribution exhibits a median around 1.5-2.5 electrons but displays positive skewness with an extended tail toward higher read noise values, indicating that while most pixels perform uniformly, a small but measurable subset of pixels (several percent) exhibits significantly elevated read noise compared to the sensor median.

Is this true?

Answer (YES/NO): NO